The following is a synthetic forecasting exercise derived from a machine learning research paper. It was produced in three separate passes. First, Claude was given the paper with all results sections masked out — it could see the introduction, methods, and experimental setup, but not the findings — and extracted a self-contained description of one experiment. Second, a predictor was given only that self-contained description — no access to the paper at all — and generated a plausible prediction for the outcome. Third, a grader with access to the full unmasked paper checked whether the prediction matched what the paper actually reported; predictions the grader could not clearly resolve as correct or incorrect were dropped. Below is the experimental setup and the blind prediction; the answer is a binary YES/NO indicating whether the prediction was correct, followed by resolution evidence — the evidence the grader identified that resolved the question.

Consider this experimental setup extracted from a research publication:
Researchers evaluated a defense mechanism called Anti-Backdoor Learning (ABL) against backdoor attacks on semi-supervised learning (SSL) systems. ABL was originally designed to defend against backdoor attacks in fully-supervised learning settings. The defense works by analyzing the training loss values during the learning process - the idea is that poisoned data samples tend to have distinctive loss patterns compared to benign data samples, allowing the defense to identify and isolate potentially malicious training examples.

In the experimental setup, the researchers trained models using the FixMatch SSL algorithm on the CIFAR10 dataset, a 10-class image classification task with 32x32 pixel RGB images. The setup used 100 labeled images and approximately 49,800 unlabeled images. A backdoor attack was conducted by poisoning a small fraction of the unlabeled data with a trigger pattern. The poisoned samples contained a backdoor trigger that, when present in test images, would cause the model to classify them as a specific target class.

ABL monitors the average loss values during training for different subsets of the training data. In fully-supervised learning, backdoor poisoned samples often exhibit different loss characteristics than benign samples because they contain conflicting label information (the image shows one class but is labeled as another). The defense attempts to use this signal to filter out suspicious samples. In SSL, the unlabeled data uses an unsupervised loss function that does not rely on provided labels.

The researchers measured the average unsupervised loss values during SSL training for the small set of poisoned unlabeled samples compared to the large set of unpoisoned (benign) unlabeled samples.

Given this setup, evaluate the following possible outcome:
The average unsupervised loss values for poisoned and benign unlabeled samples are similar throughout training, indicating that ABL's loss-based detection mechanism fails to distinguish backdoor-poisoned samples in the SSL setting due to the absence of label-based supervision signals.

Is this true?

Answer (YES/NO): YES